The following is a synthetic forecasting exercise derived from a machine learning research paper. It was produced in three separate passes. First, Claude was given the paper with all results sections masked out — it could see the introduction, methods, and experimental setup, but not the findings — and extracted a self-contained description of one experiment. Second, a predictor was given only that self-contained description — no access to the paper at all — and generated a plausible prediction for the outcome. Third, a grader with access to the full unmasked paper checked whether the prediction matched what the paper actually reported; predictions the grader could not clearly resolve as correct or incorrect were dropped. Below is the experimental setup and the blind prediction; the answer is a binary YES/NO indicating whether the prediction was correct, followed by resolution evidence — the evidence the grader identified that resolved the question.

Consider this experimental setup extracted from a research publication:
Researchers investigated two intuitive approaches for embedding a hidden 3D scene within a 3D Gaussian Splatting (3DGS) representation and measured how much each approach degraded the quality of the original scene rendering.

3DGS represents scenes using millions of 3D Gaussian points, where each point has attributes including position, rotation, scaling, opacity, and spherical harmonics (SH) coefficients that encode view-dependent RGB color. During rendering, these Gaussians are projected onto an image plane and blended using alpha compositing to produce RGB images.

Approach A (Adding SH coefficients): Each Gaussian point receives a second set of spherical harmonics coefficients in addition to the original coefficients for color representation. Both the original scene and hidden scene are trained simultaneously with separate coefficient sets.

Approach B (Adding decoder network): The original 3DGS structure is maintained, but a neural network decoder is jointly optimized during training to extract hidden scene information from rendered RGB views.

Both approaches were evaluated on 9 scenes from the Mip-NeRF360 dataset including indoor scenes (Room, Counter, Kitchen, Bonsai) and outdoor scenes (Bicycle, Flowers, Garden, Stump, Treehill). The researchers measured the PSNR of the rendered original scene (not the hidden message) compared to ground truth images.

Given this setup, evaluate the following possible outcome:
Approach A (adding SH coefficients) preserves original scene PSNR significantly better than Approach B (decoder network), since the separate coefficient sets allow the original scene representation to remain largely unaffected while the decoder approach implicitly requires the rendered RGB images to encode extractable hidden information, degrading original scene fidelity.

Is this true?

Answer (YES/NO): NO